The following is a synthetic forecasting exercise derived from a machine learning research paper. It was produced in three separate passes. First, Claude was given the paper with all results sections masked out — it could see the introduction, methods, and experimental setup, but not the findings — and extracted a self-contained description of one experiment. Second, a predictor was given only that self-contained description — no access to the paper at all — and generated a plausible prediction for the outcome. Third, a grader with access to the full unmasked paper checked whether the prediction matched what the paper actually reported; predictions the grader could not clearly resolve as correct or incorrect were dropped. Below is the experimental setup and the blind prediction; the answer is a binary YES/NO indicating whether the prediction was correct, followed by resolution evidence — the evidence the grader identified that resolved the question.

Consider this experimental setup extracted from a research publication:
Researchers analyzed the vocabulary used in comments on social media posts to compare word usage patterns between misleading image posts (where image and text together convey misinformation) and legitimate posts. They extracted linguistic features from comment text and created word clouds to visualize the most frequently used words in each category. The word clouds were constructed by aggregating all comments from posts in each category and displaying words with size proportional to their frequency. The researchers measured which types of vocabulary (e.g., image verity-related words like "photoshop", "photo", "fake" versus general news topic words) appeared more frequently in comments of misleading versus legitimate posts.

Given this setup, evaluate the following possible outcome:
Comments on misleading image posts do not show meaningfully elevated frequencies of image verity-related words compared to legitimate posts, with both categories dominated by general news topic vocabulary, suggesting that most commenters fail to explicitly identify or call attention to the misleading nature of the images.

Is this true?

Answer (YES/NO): NO